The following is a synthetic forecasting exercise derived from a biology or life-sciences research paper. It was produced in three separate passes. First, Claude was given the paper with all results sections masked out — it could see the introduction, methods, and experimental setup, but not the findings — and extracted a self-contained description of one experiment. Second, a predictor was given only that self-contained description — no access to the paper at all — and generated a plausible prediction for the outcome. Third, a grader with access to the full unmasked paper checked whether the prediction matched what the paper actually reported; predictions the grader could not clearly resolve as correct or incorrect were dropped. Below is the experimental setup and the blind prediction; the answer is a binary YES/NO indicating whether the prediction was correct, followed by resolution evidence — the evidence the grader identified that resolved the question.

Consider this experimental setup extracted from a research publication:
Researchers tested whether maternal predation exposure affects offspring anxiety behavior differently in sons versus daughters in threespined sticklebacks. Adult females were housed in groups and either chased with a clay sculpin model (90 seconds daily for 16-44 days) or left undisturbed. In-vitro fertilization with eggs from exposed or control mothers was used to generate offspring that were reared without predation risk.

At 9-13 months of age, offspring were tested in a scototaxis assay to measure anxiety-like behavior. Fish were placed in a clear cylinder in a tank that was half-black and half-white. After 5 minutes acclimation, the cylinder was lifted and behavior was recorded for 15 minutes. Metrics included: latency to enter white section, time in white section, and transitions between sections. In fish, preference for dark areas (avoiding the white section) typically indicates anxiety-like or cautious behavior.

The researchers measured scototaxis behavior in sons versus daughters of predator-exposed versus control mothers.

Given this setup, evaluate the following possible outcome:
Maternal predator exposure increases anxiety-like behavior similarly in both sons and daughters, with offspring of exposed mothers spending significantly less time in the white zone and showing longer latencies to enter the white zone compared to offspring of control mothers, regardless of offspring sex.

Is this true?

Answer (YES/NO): YES